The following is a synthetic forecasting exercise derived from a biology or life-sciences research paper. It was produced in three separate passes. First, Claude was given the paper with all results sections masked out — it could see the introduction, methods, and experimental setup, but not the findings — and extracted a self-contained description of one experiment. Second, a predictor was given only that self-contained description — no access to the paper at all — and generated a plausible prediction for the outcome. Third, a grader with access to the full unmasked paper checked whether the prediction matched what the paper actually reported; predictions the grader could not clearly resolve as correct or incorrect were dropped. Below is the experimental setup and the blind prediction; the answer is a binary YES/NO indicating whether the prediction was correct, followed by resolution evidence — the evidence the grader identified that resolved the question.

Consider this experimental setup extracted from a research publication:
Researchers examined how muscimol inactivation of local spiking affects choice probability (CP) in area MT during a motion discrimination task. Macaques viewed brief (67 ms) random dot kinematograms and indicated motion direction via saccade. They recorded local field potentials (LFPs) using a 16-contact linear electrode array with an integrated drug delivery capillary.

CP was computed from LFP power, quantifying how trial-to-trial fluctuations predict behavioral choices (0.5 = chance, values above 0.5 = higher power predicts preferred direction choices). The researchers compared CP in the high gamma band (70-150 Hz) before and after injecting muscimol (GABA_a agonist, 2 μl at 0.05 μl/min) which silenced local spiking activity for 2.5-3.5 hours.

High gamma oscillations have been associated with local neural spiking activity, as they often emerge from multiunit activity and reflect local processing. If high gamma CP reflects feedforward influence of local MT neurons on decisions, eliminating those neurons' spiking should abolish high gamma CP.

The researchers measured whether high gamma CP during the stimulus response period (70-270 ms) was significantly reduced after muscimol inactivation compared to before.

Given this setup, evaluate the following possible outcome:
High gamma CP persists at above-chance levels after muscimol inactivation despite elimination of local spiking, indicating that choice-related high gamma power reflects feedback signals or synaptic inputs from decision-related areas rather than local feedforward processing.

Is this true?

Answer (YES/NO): NO